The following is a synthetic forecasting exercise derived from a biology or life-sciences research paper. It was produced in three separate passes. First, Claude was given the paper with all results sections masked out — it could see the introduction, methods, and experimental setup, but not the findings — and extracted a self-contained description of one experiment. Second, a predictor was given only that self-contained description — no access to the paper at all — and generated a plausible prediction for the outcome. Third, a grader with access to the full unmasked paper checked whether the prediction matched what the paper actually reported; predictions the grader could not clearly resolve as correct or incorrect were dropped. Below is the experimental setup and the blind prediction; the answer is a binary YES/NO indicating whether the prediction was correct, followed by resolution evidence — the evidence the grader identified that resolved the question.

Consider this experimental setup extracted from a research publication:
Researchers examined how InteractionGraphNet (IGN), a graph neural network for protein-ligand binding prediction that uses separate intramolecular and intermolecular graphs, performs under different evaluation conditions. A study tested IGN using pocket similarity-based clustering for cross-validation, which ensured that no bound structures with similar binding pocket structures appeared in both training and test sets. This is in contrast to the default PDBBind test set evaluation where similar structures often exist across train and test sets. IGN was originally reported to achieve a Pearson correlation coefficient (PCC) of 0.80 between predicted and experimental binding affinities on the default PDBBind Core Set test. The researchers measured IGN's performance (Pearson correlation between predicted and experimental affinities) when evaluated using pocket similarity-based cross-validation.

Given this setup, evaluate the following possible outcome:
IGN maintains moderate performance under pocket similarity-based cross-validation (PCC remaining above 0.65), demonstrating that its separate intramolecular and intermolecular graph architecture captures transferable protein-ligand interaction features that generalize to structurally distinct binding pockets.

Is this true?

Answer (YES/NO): NO